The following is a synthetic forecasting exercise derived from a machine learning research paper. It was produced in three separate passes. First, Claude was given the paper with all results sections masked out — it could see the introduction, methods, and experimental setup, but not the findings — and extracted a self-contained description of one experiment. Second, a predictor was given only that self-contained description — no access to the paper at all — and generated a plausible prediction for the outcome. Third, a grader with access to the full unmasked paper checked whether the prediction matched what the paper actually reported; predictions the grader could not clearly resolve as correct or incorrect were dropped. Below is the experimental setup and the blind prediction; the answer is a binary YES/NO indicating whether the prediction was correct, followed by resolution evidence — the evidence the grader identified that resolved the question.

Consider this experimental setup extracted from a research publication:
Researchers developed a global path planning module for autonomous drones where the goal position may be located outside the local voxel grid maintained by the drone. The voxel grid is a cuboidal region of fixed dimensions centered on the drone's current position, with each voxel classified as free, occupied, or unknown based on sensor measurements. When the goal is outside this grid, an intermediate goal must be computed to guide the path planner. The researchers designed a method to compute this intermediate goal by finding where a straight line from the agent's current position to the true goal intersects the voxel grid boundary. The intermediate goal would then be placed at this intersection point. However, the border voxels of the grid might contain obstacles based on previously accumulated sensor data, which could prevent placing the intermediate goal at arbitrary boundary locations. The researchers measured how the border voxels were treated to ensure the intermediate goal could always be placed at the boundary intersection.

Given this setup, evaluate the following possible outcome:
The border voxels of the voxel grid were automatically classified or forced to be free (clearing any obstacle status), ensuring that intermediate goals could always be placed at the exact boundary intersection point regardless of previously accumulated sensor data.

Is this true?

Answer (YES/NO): YES